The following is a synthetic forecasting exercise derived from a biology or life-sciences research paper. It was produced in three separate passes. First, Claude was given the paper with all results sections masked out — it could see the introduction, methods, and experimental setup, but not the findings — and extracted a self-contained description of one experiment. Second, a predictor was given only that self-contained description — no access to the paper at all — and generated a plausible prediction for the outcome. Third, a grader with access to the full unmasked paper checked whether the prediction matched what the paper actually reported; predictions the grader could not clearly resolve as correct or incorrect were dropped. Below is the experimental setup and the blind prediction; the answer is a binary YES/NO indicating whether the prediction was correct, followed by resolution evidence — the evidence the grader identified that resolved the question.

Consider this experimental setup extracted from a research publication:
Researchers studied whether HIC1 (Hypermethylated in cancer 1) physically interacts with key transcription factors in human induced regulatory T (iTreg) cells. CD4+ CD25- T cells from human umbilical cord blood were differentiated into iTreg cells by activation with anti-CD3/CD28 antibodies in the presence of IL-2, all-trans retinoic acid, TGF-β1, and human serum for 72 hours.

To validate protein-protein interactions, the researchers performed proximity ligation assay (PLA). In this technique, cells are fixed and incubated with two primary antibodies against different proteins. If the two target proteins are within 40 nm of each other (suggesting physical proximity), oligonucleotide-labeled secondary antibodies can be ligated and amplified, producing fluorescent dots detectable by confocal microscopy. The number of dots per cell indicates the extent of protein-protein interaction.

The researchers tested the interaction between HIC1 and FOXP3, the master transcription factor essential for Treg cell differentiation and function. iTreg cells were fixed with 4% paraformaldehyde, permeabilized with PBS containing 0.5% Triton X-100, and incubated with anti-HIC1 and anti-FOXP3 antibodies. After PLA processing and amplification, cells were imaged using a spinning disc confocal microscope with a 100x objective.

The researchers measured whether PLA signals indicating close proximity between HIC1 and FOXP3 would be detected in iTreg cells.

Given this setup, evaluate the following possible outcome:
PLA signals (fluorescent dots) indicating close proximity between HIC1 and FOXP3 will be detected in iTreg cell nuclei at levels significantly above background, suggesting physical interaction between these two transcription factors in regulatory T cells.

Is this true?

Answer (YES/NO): YES